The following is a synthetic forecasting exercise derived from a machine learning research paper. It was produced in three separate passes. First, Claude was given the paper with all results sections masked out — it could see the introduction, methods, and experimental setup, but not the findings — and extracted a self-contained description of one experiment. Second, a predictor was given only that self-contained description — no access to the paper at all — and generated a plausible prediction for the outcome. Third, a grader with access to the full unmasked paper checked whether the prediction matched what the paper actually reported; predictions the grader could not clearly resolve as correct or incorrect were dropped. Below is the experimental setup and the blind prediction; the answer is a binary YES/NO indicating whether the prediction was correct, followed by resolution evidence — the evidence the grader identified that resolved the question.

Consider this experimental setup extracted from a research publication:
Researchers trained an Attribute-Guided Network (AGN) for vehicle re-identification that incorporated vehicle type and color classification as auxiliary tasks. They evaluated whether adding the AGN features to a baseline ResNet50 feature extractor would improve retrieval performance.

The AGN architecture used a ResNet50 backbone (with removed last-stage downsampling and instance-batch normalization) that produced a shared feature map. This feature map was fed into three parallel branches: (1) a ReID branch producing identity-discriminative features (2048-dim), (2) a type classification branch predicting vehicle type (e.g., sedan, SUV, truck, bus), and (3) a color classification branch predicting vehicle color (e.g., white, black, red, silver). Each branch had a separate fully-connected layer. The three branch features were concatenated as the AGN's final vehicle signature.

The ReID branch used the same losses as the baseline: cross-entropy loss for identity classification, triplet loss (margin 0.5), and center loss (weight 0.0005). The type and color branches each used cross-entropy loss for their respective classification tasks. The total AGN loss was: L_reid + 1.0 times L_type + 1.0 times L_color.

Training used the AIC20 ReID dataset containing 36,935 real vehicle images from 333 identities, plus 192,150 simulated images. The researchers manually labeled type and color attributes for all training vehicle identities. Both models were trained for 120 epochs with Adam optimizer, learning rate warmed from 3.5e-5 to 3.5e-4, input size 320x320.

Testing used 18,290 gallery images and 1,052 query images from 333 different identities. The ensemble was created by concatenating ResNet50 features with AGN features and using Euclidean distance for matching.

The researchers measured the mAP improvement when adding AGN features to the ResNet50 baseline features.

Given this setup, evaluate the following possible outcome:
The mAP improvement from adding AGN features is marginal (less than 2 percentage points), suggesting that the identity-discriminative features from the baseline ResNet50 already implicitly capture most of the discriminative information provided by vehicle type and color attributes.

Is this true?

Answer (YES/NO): NO